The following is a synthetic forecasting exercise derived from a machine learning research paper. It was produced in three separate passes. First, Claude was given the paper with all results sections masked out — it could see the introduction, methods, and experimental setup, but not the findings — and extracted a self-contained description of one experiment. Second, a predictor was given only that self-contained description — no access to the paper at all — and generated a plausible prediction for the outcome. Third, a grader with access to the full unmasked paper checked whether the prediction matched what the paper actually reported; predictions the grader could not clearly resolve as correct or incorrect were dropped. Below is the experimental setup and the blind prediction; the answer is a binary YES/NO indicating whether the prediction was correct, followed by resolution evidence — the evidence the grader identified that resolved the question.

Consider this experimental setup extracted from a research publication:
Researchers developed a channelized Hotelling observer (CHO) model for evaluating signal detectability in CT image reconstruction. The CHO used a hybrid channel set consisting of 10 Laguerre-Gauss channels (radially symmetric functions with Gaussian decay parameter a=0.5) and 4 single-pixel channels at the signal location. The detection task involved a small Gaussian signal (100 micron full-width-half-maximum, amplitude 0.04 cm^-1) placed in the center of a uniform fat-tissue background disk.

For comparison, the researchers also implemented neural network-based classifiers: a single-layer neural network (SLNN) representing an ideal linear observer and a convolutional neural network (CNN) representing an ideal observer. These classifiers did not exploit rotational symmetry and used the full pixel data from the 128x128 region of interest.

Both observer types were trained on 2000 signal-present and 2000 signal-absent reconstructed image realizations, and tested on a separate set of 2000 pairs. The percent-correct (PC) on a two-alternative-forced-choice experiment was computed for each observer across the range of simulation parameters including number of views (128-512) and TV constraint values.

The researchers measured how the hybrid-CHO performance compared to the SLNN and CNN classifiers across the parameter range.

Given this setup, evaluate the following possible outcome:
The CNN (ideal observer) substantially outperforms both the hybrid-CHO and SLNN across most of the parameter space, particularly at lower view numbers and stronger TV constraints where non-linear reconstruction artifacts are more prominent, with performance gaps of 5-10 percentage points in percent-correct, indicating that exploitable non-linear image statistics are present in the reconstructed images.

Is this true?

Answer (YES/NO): NO